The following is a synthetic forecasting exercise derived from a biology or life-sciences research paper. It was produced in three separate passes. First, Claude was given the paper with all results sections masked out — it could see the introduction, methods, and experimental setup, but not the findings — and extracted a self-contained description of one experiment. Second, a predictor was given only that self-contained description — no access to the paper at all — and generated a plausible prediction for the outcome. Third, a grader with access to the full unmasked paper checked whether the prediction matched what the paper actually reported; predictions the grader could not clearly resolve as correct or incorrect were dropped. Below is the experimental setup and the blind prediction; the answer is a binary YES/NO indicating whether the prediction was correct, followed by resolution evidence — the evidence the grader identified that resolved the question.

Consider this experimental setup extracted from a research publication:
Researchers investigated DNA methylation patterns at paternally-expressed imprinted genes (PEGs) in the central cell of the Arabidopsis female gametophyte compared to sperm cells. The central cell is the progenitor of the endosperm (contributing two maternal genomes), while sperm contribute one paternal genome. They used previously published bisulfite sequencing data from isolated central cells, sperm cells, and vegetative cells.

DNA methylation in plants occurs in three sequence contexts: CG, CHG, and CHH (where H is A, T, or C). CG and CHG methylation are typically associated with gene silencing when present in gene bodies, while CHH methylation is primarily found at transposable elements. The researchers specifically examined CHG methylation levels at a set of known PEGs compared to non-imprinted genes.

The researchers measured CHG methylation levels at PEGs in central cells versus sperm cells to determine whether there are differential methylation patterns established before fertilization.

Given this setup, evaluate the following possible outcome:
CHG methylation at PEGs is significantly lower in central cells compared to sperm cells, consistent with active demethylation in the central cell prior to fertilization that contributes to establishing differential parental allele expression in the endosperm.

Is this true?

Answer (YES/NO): NO